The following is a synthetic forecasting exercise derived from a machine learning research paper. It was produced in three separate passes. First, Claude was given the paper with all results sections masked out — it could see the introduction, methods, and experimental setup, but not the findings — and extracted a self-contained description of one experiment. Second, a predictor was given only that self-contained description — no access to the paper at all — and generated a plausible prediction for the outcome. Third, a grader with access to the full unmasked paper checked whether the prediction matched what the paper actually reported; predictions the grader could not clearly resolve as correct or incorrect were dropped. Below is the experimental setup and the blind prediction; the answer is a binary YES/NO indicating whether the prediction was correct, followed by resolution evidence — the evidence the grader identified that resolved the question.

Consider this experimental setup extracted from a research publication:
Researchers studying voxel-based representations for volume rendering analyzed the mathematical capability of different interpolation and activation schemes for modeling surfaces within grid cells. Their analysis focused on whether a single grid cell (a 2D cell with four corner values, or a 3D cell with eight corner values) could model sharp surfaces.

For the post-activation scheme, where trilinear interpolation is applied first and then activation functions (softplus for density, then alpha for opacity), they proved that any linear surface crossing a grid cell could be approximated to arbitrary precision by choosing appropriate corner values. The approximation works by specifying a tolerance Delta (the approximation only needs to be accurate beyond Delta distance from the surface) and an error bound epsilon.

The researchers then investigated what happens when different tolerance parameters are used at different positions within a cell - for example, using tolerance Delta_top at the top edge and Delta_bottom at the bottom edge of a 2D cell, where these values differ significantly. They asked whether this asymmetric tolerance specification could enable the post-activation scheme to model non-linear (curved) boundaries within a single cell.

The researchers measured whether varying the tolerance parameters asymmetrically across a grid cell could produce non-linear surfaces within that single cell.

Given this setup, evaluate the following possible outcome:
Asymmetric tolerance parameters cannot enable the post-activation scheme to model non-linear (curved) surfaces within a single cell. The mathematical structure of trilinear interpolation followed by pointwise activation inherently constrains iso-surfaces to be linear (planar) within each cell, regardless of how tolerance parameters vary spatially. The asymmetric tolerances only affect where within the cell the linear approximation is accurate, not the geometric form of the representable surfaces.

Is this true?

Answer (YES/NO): NO